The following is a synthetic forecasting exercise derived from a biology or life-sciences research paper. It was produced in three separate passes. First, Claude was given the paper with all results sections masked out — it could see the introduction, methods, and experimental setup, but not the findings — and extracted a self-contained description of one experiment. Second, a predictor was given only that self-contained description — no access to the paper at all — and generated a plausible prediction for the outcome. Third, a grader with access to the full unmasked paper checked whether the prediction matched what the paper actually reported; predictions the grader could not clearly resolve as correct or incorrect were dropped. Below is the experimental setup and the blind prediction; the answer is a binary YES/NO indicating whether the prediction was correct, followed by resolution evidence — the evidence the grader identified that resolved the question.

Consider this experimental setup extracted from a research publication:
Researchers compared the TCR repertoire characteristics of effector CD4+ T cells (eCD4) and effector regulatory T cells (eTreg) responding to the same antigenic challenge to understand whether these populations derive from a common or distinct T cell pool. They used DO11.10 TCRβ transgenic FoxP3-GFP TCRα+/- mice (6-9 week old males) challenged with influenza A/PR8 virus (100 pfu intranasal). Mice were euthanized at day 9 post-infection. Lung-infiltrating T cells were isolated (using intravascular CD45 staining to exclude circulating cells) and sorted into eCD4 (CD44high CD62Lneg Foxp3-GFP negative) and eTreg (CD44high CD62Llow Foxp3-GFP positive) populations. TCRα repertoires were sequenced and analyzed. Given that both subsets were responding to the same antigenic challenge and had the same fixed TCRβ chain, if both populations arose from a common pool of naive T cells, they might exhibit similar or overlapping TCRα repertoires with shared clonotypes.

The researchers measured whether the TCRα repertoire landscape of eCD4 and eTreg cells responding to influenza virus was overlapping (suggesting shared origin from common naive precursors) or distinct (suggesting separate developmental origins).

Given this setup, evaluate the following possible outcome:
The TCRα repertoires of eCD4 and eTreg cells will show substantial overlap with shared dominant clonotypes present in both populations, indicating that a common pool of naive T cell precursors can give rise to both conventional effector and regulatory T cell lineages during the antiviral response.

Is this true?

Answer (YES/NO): NO